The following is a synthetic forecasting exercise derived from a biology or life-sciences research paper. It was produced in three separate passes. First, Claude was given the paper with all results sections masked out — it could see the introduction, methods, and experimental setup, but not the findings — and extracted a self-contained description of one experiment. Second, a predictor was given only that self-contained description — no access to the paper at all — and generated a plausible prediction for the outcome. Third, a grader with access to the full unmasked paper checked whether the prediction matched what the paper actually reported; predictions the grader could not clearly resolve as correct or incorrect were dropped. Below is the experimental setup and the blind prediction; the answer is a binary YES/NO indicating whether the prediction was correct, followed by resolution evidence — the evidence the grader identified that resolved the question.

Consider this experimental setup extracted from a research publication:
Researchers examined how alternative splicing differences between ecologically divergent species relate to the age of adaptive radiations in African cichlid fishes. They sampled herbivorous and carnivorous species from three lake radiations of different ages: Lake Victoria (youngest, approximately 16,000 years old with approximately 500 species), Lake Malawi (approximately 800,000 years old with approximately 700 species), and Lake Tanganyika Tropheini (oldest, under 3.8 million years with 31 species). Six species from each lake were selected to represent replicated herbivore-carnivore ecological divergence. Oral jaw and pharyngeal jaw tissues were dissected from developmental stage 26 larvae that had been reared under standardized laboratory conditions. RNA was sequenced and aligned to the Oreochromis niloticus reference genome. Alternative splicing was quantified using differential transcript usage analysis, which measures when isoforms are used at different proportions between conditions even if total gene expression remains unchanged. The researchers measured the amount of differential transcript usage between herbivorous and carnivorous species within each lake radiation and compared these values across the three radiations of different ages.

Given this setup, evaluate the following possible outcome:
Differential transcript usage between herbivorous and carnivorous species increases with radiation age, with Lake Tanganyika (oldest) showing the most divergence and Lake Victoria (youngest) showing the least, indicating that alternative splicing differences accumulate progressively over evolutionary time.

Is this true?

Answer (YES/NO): NO